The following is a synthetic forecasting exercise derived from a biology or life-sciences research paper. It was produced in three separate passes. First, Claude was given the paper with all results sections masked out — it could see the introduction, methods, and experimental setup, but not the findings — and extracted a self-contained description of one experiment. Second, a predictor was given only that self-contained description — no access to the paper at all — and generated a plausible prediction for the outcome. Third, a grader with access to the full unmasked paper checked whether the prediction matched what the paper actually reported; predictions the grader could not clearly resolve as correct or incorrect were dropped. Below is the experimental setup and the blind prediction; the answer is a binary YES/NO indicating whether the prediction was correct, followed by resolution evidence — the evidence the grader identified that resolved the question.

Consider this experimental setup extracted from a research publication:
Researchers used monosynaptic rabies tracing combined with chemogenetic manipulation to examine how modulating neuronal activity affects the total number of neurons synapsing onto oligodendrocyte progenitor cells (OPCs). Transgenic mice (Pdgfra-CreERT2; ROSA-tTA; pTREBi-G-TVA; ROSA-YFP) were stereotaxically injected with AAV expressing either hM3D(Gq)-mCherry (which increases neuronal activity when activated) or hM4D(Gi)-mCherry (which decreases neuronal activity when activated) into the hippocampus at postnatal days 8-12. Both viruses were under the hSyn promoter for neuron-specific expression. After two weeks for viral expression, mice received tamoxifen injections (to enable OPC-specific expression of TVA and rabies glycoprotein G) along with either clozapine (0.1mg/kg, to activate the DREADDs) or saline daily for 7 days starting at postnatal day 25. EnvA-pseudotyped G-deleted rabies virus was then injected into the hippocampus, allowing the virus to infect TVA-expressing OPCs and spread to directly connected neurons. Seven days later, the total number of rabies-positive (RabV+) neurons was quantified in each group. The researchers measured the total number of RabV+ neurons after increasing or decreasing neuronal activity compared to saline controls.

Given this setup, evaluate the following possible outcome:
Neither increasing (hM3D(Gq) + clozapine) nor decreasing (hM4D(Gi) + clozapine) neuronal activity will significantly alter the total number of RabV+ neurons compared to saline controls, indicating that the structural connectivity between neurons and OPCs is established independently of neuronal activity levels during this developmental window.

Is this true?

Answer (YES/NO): YES